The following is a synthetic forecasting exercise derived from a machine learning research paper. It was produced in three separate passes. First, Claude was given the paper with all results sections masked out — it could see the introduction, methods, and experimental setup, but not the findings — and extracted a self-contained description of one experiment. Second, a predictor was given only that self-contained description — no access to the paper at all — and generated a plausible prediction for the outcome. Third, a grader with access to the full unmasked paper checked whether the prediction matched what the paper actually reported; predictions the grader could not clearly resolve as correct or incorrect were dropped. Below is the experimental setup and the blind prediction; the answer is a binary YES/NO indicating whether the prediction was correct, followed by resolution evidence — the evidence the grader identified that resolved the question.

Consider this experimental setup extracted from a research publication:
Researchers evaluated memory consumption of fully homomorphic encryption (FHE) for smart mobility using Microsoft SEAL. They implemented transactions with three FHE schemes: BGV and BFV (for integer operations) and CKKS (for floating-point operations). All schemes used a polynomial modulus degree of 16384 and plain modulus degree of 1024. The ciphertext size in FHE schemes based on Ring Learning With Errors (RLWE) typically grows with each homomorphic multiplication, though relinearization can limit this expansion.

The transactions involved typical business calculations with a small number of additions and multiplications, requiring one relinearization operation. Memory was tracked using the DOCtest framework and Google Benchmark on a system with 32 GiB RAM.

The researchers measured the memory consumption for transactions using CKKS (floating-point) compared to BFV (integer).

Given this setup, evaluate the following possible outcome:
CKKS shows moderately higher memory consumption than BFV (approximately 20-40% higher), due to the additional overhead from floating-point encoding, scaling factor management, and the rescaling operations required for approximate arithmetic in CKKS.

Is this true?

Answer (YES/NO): NO